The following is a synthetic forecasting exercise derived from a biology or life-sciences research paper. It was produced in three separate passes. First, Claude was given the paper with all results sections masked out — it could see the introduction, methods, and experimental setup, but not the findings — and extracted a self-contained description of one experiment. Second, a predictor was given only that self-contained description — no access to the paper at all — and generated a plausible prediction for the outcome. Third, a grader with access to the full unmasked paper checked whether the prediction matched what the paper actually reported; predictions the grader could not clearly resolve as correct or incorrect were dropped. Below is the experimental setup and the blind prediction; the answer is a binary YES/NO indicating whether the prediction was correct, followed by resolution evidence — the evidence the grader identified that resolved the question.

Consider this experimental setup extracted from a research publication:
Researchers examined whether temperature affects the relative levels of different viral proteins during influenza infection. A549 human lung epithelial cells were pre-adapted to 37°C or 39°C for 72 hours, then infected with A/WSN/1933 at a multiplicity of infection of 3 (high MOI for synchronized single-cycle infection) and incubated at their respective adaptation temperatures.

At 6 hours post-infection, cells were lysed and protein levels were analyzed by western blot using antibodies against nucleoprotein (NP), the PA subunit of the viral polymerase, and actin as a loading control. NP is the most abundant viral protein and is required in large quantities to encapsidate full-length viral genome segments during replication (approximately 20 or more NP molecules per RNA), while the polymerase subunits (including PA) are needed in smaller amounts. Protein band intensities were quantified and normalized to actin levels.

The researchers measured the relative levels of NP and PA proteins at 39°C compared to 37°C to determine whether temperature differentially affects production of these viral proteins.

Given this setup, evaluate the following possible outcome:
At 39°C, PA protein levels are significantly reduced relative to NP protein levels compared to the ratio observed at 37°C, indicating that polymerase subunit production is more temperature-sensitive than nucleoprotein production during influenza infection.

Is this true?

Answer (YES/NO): NO